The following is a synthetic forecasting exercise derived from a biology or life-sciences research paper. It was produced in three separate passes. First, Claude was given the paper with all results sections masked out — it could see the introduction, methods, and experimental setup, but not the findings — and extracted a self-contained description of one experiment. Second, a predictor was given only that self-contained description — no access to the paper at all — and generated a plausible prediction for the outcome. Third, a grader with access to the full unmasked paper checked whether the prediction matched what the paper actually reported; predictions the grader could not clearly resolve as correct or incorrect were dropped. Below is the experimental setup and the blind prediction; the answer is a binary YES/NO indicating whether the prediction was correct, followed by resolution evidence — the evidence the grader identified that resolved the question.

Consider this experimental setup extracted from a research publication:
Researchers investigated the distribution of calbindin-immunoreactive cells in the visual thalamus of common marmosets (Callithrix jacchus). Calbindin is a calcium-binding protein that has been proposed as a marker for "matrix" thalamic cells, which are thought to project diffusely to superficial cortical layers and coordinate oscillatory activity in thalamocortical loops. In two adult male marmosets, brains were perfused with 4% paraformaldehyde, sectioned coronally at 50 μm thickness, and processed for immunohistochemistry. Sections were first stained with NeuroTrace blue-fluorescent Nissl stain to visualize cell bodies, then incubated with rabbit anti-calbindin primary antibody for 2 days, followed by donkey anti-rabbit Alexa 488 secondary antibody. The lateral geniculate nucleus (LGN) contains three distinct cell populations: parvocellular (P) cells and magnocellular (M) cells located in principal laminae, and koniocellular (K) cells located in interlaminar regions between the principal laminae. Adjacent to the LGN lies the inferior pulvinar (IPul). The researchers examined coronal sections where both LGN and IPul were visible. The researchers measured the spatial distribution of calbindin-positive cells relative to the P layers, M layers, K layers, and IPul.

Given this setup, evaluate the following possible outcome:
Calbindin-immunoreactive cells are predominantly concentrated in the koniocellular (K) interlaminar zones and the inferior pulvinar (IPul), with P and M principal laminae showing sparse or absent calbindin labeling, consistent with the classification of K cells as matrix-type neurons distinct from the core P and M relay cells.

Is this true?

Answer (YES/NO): YES